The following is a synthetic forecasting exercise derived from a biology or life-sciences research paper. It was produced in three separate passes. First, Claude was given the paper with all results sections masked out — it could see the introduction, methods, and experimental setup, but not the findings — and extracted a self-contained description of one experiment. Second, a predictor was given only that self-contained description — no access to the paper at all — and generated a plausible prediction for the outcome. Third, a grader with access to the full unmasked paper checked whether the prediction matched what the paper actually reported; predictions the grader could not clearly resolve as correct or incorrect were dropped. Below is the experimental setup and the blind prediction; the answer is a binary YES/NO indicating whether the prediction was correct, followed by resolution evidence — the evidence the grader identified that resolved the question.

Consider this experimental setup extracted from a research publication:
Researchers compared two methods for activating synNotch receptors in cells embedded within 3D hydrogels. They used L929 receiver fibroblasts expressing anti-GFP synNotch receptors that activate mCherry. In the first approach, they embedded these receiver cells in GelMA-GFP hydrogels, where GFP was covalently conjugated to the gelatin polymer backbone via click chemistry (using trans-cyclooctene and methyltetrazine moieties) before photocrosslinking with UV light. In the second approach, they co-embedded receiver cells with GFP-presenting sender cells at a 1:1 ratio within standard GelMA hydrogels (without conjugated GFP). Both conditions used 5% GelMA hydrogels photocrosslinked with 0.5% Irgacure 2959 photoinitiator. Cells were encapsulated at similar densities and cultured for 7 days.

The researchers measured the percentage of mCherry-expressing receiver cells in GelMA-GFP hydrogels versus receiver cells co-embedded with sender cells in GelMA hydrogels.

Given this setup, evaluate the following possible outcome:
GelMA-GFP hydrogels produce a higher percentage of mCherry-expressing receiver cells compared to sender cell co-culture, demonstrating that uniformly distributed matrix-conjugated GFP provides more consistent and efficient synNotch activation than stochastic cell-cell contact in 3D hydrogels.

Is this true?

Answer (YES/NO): YES